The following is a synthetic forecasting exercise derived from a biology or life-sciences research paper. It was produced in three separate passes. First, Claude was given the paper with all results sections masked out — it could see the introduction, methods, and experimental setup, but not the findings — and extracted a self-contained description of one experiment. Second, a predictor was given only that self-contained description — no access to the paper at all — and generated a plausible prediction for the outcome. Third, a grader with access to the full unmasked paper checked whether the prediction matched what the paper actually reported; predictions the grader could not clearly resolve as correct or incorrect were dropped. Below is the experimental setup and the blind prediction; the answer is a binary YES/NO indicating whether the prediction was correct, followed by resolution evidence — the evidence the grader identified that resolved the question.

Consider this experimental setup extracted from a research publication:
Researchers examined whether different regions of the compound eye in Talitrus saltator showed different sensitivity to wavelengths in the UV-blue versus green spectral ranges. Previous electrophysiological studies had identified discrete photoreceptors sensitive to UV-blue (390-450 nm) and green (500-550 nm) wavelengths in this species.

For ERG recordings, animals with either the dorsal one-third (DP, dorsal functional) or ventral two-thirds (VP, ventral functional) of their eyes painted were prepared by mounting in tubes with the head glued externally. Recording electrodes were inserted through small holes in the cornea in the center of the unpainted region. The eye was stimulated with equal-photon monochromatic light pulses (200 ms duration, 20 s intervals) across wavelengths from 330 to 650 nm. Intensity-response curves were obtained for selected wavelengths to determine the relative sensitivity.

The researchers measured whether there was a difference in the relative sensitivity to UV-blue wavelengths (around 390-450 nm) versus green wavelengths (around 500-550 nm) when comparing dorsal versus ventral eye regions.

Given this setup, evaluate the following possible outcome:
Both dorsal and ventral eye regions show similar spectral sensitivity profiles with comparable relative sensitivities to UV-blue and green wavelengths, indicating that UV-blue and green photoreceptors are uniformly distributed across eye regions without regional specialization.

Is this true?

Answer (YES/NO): NO